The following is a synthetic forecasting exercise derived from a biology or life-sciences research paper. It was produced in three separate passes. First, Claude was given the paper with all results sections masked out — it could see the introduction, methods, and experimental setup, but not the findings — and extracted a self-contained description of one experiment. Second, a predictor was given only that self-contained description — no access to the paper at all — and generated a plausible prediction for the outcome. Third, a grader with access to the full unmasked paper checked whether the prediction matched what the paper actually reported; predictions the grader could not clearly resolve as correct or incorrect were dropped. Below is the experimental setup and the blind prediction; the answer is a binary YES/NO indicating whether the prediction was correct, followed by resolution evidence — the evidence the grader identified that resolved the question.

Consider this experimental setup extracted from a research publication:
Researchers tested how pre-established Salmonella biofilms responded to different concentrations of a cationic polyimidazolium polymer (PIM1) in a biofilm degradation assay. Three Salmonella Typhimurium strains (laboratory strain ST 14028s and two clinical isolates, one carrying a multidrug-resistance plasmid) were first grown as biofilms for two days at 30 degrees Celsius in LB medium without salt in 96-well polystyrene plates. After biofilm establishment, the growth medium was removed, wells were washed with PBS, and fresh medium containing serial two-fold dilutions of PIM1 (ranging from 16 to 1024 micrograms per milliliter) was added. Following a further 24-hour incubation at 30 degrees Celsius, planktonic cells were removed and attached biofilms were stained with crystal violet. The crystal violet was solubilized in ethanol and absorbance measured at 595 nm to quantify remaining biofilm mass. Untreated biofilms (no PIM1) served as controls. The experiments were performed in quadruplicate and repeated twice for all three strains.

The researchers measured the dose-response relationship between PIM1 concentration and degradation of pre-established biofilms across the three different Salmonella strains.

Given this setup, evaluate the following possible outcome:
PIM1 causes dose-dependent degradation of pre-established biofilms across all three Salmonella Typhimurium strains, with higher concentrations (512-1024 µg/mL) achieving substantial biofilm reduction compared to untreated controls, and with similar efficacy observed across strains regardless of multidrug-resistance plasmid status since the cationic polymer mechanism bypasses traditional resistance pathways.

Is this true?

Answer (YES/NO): NO